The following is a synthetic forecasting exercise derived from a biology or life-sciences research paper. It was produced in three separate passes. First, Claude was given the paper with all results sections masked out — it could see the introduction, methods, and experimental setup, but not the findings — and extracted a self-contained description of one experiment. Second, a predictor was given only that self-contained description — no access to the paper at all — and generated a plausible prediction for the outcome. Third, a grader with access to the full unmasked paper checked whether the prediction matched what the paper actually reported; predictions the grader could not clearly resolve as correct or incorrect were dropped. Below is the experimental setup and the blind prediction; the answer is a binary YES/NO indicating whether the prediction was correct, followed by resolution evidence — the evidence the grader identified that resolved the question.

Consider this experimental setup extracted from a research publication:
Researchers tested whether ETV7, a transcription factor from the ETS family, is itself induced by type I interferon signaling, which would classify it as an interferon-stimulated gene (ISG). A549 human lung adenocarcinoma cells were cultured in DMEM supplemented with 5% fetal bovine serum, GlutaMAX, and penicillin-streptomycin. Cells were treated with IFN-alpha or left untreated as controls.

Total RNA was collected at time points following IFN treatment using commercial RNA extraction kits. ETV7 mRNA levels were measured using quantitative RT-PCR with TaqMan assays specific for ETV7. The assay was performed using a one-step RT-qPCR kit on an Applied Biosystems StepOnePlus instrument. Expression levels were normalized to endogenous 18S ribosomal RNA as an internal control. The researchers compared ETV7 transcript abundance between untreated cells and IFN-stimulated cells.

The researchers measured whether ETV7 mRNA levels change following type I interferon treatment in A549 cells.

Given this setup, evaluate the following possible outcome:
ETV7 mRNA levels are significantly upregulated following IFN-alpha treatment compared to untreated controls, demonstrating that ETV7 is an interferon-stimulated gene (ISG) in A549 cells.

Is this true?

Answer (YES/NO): YES